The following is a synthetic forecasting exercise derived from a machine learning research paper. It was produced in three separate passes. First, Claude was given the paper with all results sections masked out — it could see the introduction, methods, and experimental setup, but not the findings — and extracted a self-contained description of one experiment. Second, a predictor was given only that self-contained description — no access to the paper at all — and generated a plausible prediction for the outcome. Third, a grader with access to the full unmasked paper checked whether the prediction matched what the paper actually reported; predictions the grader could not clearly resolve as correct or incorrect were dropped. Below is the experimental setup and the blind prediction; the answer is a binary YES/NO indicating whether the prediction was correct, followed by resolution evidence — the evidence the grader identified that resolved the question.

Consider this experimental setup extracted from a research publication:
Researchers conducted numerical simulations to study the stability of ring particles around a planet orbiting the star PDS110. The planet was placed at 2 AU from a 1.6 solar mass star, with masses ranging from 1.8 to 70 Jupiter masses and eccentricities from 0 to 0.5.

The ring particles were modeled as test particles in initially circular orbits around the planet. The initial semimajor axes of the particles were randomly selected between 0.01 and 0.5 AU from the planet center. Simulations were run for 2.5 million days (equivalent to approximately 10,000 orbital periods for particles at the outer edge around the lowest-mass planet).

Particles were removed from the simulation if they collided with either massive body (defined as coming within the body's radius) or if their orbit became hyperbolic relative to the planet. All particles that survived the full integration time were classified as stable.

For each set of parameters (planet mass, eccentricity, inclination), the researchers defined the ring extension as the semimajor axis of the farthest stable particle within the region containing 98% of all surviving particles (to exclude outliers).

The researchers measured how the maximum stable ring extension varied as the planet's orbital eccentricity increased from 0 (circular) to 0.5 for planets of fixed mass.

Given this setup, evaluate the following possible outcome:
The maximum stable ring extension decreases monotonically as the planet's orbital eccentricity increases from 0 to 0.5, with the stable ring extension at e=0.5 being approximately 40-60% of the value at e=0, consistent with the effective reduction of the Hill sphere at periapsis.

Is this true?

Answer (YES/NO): YES